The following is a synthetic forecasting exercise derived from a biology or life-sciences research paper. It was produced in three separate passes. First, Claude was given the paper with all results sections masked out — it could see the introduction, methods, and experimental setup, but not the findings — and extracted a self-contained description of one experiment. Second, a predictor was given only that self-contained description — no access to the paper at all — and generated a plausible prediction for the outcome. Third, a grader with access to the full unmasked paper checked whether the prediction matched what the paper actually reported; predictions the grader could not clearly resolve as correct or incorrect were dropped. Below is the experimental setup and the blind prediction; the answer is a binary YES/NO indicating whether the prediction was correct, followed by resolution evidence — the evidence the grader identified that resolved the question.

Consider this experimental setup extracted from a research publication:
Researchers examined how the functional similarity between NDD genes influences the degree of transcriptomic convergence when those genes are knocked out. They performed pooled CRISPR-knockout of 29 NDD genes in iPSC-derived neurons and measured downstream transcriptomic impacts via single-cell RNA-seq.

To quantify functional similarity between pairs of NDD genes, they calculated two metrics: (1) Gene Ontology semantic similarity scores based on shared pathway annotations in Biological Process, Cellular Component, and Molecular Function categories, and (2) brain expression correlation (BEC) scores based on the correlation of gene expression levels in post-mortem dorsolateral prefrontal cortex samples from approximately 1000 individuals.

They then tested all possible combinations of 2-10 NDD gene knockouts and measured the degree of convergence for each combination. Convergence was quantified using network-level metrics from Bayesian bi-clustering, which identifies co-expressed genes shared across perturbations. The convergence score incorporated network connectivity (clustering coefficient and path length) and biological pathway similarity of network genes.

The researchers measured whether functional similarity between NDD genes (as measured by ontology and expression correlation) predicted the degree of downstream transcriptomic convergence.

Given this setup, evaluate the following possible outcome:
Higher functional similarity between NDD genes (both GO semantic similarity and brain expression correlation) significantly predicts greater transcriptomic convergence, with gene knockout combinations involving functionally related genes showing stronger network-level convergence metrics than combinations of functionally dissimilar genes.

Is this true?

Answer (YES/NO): YES